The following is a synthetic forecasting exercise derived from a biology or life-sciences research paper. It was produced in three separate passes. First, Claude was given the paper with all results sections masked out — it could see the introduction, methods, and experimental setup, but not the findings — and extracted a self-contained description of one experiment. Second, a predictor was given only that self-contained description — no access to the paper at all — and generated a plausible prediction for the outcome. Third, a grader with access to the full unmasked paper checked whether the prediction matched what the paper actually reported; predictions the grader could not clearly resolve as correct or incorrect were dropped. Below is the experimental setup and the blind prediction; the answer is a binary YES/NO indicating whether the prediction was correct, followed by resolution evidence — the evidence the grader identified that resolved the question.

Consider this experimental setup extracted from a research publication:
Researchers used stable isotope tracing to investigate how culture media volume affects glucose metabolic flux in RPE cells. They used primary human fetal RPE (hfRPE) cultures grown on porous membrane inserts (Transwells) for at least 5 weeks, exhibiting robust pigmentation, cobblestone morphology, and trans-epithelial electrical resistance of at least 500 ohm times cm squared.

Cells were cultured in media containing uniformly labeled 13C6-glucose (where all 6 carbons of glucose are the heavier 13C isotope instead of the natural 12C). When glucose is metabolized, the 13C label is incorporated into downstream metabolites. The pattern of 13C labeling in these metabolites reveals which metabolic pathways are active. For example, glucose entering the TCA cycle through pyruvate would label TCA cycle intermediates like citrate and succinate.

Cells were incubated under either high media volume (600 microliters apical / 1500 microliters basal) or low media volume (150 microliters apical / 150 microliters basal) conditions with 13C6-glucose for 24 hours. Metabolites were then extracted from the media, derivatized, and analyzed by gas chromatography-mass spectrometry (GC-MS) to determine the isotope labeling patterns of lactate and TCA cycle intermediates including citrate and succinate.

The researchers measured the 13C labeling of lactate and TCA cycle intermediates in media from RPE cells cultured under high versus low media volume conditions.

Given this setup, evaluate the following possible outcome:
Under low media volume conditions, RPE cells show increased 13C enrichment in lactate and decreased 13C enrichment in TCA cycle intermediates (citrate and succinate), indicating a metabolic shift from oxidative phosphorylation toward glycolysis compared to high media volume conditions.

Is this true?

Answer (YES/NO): NO